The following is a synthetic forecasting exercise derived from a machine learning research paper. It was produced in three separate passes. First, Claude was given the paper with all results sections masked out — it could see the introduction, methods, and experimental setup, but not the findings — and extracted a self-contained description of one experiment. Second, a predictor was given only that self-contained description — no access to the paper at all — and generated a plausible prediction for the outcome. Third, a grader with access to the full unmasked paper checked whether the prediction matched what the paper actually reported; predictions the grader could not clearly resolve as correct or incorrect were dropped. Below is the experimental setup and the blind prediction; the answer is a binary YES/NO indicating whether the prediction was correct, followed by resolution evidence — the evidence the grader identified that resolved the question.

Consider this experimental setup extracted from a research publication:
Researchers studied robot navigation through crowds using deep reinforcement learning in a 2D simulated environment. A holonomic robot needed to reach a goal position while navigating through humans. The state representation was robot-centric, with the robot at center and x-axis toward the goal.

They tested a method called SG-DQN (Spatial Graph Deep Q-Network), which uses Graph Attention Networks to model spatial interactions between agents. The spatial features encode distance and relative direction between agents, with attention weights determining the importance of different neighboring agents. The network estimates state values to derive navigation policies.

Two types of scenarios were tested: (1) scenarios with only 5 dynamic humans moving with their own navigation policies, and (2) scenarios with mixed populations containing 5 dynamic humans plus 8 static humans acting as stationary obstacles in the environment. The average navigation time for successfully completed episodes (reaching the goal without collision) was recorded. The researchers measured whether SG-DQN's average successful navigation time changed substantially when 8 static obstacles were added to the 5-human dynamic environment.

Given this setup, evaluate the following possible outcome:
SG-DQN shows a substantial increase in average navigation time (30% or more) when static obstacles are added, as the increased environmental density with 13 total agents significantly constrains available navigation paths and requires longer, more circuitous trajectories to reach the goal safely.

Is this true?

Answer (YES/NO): NO